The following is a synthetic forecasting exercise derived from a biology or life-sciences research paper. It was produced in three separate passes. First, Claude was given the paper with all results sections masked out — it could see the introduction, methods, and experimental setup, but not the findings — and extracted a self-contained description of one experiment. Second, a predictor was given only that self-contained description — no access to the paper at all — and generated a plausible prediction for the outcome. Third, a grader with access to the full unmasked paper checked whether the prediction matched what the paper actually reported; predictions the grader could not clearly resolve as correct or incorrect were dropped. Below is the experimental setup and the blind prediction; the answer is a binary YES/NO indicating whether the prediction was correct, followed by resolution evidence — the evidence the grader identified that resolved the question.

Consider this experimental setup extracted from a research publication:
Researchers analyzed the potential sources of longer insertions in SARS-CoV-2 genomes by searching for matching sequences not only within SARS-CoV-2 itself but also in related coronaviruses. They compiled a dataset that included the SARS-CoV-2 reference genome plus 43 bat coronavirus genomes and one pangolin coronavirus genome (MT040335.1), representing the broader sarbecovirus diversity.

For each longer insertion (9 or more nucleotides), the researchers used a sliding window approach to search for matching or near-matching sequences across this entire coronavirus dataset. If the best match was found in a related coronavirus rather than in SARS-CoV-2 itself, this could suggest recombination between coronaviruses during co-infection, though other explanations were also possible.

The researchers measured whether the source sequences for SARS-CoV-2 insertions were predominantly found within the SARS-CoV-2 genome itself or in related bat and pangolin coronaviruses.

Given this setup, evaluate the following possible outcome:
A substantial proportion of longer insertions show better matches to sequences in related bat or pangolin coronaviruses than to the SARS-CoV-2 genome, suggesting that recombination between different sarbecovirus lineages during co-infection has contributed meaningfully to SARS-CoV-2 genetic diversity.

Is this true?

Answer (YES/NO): NO